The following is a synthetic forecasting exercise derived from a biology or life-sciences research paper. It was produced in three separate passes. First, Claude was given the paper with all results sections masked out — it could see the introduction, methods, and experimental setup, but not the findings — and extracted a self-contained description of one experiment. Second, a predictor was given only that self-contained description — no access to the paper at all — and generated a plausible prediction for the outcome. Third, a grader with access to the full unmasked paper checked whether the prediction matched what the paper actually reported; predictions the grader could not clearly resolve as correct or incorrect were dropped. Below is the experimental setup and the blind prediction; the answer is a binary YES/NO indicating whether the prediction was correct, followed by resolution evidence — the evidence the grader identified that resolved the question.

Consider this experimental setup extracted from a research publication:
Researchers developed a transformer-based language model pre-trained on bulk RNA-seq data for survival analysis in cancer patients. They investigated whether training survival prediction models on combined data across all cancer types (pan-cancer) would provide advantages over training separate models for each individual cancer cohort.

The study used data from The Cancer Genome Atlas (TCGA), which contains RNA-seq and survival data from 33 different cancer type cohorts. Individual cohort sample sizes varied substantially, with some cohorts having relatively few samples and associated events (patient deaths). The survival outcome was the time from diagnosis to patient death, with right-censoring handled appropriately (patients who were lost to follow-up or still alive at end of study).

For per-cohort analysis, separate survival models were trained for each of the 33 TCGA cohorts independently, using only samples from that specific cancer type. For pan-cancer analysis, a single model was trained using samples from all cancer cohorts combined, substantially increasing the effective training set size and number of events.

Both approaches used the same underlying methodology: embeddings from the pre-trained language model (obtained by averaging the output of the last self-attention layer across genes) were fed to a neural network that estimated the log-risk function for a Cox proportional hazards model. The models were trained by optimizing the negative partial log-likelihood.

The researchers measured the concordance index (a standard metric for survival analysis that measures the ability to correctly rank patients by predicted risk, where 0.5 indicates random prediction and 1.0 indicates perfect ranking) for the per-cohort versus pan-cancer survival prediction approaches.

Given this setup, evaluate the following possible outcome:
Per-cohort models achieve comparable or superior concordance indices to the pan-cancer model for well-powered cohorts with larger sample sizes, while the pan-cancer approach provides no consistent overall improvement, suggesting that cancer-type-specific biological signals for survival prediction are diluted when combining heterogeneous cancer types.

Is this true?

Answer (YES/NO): NO